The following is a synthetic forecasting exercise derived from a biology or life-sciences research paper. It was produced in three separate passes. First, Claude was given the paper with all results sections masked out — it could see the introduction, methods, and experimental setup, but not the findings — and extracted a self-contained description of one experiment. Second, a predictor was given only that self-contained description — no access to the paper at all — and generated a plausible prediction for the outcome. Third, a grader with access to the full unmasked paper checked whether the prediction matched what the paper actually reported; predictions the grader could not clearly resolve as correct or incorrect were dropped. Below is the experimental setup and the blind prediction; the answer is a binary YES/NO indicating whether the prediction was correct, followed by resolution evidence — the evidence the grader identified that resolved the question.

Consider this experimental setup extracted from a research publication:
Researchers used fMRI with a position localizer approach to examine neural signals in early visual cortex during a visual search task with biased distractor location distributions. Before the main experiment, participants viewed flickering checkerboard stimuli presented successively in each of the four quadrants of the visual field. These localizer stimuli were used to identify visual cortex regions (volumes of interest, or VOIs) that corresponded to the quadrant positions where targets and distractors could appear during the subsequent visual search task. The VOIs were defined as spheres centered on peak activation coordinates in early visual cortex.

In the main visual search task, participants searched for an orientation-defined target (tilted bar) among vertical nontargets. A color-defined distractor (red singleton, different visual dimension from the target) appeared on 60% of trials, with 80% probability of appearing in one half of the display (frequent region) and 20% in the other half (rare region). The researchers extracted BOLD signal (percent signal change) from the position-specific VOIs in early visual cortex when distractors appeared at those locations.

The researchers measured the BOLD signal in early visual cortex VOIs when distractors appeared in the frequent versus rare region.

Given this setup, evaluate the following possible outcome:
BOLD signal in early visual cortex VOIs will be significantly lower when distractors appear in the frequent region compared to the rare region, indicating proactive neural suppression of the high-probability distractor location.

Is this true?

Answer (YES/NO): NO